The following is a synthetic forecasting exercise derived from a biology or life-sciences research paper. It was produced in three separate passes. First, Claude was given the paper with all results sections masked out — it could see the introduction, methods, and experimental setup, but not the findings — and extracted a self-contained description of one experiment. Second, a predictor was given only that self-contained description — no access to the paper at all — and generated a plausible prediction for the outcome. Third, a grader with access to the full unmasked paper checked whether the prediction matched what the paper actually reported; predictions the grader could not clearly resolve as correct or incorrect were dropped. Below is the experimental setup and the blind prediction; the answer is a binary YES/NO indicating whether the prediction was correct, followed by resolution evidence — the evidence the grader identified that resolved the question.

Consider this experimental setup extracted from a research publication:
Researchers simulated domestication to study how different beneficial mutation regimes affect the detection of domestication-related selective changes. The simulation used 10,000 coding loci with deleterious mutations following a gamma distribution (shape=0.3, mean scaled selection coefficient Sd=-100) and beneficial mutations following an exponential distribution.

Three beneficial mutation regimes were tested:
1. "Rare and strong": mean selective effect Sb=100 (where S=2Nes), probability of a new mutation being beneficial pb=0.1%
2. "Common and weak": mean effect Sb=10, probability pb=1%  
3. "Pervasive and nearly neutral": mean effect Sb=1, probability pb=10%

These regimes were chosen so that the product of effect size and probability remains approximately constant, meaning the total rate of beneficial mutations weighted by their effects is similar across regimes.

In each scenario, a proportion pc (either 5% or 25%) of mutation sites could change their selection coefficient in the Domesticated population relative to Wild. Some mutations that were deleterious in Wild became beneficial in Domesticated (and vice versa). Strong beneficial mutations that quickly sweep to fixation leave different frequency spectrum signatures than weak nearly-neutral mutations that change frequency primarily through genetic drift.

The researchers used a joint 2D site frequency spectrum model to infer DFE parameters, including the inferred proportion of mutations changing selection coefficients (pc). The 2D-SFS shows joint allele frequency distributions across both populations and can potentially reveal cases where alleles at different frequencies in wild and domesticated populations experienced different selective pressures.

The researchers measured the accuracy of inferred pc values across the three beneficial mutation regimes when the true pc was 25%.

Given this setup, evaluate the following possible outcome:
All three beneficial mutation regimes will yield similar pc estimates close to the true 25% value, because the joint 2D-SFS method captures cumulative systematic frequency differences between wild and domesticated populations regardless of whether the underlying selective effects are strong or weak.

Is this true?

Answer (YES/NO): NO